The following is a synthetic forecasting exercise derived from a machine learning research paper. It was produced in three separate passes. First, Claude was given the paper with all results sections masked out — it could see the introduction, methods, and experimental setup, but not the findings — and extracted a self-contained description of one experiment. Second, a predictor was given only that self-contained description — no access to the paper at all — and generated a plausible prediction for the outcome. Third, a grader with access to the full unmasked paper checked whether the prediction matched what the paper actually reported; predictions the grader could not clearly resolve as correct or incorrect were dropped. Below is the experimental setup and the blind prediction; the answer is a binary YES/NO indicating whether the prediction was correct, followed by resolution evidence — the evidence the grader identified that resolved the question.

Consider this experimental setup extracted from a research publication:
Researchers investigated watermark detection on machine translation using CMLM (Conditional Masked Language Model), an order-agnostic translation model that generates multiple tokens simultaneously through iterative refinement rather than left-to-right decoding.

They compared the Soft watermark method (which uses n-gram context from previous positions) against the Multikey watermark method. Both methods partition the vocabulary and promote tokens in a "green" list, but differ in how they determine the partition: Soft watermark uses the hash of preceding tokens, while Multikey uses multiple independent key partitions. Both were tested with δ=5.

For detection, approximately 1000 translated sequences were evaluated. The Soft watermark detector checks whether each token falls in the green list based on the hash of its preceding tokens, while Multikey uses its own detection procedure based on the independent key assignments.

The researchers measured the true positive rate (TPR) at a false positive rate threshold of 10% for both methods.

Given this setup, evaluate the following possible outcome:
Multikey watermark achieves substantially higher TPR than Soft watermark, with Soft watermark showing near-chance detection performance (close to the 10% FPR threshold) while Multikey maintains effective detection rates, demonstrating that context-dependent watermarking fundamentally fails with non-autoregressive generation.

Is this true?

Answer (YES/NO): NO